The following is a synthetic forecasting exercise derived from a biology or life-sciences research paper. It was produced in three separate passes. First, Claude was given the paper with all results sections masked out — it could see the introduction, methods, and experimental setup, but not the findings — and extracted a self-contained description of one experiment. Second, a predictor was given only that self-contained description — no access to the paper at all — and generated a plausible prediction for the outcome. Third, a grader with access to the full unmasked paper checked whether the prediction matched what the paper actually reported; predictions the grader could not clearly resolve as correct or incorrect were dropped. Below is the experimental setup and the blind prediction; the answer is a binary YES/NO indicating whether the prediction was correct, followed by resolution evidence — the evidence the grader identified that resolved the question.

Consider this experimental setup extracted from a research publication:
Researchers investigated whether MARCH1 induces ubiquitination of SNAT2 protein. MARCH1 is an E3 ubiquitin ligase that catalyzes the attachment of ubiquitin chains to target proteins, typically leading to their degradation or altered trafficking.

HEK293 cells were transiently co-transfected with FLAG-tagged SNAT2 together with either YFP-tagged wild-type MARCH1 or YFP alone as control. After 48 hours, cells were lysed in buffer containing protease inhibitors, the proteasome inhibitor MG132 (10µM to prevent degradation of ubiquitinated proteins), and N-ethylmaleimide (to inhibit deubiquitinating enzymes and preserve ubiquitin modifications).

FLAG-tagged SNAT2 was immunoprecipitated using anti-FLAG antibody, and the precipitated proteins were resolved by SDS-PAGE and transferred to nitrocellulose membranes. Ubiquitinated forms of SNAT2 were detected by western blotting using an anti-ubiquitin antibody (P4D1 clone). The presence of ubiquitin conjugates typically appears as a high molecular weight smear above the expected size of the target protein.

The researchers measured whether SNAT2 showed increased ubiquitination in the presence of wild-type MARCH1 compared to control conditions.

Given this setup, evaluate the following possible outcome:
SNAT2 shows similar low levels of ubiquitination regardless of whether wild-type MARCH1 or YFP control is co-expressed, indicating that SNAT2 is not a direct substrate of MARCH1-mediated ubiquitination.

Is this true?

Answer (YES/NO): NO